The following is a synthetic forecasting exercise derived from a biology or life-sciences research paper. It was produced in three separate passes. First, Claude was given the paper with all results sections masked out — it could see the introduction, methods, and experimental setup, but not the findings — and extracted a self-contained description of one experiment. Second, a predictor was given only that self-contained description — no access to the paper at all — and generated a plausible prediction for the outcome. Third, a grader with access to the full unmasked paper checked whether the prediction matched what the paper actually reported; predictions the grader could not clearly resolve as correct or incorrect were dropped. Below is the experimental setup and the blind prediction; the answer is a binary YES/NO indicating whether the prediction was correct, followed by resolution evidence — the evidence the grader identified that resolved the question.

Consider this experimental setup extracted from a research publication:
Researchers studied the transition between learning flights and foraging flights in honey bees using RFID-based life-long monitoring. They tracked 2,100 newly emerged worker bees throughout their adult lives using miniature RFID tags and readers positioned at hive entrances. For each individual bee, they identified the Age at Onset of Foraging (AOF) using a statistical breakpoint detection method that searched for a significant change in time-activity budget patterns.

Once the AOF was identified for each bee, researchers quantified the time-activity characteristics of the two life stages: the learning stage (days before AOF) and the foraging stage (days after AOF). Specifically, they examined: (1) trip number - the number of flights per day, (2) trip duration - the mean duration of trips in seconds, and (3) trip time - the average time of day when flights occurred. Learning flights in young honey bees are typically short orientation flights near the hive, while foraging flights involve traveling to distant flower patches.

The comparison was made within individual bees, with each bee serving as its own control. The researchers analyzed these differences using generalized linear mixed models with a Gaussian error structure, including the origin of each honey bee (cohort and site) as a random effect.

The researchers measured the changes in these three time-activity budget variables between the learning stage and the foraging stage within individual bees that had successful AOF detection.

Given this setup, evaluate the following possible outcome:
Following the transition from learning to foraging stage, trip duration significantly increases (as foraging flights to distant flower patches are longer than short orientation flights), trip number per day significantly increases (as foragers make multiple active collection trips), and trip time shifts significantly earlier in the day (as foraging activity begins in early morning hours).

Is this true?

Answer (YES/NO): YES